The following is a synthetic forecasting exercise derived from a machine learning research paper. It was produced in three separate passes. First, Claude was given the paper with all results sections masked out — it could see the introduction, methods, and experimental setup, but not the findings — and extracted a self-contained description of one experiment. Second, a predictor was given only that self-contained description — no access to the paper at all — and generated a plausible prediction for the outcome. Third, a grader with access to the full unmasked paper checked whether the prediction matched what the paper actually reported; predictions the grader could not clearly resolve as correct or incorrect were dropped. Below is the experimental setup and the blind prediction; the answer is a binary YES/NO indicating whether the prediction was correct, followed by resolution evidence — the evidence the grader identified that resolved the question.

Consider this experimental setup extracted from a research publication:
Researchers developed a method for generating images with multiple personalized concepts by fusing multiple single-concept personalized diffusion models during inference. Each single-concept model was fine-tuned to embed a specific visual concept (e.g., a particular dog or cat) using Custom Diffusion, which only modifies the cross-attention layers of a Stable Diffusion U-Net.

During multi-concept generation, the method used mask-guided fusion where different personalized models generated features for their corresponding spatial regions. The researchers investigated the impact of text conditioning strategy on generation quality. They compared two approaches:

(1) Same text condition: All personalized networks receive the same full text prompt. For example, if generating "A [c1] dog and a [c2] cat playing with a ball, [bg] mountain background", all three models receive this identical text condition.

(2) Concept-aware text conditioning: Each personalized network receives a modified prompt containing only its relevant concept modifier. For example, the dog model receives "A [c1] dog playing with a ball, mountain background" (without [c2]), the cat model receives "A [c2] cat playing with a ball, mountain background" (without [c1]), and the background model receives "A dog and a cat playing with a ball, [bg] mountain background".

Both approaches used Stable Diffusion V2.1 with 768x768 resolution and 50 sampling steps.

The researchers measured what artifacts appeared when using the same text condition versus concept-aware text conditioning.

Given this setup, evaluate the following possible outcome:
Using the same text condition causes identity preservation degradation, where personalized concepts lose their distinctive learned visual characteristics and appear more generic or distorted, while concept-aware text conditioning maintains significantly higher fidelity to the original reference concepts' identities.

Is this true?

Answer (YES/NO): NO